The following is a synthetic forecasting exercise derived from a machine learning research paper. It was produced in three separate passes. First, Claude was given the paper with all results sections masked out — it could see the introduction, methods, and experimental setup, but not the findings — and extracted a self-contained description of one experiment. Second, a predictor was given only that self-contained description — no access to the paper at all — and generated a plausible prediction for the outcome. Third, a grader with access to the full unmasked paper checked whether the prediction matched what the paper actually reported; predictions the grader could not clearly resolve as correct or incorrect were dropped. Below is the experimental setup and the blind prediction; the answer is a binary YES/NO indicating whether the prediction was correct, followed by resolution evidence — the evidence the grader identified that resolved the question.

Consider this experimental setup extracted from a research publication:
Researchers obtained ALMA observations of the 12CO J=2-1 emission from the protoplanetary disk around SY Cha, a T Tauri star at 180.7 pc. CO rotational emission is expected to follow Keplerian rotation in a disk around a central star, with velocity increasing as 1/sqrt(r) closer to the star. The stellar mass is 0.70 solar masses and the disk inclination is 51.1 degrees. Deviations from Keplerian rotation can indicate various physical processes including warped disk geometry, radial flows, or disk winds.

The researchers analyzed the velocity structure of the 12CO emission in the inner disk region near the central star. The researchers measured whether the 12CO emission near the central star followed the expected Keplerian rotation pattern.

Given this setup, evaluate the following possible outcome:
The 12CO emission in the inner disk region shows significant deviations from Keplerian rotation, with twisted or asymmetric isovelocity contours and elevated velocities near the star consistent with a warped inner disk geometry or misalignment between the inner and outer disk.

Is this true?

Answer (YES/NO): NO